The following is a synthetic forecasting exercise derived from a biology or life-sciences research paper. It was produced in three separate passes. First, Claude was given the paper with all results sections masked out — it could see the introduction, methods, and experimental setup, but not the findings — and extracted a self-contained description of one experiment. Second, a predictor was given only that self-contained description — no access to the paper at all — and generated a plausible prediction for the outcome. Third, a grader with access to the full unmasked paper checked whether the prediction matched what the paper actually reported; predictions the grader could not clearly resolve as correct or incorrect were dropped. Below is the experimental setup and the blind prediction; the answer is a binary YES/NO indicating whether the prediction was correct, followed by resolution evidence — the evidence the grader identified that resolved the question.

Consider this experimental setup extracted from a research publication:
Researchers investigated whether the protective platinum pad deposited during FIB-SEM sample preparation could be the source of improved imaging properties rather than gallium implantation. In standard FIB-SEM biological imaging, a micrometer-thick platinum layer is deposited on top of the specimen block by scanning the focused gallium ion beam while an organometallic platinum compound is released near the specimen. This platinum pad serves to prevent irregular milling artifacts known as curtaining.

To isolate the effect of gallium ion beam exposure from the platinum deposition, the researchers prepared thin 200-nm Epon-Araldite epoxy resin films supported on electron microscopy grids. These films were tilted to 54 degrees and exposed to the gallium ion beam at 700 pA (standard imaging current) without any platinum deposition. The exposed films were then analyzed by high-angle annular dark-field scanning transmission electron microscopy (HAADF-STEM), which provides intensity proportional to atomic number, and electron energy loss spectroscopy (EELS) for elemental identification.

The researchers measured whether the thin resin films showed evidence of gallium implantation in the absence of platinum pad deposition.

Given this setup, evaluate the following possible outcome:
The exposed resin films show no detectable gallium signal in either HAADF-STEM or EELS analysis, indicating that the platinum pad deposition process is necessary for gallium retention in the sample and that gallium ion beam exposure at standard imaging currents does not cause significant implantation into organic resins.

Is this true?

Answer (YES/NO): NO